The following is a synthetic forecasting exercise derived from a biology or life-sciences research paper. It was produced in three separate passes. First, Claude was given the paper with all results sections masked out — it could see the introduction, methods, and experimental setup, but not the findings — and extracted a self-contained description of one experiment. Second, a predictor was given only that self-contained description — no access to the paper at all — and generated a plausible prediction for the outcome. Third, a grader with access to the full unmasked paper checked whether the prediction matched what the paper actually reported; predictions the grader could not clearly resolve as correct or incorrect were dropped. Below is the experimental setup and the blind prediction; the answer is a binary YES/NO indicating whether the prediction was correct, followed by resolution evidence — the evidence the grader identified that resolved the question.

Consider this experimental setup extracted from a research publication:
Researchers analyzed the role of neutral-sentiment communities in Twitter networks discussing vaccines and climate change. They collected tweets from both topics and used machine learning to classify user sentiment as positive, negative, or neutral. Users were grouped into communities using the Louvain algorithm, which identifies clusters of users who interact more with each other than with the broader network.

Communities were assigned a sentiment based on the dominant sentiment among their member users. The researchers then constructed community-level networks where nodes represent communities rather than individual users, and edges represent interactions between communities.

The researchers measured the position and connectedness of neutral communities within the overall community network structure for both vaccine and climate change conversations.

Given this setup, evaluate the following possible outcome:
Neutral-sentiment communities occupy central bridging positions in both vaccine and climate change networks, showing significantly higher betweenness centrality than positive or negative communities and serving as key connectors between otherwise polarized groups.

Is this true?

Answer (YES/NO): NO